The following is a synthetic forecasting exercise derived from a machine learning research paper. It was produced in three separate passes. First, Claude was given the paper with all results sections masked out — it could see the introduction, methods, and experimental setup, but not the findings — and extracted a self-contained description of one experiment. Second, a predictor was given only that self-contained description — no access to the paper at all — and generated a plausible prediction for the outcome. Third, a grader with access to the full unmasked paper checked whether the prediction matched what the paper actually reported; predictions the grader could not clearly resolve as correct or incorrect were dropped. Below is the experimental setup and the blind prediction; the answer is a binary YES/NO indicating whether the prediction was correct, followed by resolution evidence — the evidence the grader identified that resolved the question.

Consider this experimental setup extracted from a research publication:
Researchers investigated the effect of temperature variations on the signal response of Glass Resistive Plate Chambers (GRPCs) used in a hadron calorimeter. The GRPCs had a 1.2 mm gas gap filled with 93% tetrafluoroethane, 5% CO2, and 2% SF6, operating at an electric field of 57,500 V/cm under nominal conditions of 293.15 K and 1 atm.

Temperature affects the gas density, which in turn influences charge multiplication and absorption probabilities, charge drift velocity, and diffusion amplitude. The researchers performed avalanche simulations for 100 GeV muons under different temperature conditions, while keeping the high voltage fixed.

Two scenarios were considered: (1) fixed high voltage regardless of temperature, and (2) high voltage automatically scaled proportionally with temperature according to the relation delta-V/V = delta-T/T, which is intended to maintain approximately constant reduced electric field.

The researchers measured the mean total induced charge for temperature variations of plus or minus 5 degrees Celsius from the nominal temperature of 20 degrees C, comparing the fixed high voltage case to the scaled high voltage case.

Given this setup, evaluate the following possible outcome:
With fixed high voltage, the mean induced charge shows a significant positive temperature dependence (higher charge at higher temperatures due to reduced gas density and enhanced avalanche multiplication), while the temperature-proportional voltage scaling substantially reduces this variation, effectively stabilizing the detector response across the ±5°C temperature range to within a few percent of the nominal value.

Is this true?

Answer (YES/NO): YES